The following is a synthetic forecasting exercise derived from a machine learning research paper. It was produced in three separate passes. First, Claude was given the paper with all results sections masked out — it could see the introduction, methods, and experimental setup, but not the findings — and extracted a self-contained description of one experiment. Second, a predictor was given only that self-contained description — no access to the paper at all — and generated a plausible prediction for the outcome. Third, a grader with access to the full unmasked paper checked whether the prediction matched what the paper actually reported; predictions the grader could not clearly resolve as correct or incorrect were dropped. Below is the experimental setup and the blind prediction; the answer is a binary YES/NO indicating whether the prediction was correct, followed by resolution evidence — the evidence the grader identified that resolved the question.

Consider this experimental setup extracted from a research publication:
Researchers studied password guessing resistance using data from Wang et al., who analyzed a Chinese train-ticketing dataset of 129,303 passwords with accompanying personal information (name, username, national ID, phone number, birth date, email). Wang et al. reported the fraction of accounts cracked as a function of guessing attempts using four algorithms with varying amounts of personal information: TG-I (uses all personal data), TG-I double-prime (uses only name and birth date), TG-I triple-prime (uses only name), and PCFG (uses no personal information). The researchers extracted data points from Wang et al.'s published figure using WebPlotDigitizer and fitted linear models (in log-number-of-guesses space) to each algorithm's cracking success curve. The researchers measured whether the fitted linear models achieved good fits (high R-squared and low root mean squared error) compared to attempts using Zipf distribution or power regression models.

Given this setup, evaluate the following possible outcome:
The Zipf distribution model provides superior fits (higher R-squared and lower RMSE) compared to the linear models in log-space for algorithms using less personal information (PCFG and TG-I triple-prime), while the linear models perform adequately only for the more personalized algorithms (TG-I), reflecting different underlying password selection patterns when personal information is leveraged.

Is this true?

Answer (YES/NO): NO